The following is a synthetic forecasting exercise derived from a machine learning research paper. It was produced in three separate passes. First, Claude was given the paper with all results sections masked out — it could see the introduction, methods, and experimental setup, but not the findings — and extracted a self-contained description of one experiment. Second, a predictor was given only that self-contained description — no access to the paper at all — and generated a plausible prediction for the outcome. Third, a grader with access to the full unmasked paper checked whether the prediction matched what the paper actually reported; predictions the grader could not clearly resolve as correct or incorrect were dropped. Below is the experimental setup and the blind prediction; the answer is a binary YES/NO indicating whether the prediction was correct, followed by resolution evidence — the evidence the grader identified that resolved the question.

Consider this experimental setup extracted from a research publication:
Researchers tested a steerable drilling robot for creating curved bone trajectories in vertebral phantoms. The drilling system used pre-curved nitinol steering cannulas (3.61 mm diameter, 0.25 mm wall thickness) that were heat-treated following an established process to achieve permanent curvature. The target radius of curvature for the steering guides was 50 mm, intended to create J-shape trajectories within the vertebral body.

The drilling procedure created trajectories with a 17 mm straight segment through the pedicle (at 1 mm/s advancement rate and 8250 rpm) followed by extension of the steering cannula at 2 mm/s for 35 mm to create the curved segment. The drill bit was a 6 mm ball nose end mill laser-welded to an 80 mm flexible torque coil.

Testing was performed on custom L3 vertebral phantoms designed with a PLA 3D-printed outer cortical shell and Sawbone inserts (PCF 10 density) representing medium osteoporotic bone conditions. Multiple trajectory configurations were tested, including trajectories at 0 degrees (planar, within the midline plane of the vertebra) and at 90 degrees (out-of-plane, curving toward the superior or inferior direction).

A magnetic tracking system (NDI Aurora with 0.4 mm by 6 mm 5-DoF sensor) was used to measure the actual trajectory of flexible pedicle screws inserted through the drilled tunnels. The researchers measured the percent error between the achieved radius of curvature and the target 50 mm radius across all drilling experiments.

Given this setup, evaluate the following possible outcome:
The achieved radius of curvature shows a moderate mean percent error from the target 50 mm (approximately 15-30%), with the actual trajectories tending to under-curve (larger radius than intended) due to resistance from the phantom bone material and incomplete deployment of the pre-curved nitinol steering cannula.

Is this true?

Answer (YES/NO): NO